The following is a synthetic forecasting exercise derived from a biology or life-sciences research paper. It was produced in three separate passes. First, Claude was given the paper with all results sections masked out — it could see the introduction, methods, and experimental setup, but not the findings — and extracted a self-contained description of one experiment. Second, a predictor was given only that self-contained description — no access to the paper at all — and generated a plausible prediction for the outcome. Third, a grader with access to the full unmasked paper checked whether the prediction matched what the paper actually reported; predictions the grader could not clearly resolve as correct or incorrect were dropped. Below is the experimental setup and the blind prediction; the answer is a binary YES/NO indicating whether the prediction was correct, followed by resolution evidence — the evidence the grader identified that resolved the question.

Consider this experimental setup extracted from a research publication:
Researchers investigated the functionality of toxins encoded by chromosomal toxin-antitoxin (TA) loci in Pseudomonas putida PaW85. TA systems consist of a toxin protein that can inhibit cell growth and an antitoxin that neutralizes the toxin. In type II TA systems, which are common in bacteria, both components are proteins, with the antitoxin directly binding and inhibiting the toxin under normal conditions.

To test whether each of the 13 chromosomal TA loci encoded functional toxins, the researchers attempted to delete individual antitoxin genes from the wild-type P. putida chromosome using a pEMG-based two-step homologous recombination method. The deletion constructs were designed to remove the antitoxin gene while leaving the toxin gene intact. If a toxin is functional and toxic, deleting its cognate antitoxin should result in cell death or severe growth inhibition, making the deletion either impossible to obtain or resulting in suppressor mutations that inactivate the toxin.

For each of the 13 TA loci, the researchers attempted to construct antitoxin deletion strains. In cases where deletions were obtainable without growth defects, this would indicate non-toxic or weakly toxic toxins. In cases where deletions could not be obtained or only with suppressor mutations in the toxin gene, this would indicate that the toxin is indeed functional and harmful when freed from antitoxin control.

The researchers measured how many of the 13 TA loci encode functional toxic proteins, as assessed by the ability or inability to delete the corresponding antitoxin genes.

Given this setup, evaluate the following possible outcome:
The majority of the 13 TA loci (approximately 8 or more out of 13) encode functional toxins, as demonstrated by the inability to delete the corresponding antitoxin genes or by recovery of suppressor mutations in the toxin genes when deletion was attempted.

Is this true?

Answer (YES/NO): NO